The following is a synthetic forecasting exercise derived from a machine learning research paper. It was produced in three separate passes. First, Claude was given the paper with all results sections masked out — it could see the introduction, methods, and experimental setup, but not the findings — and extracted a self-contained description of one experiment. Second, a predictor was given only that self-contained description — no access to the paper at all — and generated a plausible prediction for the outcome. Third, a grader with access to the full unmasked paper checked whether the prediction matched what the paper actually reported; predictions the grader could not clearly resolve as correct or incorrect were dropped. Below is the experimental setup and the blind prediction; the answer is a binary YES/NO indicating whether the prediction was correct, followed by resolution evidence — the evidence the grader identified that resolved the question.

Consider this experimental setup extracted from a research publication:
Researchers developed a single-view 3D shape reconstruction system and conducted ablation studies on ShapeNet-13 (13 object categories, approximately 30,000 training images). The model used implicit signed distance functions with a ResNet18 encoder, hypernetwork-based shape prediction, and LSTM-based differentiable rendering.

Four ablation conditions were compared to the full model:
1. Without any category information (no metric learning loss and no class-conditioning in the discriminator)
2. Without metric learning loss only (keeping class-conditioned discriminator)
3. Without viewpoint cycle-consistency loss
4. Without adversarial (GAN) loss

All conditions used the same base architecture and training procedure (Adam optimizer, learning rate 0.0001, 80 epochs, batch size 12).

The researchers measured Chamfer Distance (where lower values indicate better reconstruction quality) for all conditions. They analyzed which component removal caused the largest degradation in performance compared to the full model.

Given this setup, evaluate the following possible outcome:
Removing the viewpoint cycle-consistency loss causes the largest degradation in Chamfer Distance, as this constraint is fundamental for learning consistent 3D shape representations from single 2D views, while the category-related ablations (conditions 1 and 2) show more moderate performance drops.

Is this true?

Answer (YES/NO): NO